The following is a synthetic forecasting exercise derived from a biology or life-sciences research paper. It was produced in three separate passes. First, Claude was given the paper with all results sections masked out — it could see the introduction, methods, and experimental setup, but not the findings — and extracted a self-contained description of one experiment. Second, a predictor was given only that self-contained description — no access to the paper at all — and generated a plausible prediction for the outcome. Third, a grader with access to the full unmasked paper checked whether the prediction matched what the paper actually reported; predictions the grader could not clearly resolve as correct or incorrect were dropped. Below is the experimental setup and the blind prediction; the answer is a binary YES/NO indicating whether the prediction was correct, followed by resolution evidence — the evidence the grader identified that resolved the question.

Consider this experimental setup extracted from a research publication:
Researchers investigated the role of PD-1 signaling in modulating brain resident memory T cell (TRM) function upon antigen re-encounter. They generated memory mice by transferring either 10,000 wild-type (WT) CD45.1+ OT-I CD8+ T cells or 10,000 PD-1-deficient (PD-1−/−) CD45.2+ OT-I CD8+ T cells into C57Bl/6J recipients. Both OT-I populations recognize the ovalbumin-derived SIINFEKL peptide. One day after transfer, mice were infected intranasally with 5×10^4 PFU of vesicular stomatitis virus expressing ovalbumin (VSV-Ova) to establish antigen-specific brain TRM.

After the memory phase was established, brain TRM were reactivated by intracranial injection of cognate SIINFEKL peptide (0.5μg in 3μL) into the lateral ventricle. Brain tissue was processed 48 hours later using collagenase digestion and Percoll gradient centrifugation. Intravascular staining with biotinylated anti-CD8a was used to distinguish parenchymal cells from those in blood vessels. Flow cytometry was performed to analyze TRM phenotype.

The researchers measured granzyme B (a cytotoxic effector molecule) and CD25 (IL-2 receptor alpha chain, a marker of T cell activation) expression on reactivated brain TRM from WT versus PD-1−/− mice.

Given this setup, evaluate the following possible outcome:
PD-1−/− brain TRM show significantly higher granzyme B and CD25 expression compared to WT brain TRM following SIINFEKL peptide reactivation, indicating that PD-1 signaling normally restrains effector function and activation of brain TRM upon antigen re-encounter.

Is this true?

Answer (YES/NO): YES